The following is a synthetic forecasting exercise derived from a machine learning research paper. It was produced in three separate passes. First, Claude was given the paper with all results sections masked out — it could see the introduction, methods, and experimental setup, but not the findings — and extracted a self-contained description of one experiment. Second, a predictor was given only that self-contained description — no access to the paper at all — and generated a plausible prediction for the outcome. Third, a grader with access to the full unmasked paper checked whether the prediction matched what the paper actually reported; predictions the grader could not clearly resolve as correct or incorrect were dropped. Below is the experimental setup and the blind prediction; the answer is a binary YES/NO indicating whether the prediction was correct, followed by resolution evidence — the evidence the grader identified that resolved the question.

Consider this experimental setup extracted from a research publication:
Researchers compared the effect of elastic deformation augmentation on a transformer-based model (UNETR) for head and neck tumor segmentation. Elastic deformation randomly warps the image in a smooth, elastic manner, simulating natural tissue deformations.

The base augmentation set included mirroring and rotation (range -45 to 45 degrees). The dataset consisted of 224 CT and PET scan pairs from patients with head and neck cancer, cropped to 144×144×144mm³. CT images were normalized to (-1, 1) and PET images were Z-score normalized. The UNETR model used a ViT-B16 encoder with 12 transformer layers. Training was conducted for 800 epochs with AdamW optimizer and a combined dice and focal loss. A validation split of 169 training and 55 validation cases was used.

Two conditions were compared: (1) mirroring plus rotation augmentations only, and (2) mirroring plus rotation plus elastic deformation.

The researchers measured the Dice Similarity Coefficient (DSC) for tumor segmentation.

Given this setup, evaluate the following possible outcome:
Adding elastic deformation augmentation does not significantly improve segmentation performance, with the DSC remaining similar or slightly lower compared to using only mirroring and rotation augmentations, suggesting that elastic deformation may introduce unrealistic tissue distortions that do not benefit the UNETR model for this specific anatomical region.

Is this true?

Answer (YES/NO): YES